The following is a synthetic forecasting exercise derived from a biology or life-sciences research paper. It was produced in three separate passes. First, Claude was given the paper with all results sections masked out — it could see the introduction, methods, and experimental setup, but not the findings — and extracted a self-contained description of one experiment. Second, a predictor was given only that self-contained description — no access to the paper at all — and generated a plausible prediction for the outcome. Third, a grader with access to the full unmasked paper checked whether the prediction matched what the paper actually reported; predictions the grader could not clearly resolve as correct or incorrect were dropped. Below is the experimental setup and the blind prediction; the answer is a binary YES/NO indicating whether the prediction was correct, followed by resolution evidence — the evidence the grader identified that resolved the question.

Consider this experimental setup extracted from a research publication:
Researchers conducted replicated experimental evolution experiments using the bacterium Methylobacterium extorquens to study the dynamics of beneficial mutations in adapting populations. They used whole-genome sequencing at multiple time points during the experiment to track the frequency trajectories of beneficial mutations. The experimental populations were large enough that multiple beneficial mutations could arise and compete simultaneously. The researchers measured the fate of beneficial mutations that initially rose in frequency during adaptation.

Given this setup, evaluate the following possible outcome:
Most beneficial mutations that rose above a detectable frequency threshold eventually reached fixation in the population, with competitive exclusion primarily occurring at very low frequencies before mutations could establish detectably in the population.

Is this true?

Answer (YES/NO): NO